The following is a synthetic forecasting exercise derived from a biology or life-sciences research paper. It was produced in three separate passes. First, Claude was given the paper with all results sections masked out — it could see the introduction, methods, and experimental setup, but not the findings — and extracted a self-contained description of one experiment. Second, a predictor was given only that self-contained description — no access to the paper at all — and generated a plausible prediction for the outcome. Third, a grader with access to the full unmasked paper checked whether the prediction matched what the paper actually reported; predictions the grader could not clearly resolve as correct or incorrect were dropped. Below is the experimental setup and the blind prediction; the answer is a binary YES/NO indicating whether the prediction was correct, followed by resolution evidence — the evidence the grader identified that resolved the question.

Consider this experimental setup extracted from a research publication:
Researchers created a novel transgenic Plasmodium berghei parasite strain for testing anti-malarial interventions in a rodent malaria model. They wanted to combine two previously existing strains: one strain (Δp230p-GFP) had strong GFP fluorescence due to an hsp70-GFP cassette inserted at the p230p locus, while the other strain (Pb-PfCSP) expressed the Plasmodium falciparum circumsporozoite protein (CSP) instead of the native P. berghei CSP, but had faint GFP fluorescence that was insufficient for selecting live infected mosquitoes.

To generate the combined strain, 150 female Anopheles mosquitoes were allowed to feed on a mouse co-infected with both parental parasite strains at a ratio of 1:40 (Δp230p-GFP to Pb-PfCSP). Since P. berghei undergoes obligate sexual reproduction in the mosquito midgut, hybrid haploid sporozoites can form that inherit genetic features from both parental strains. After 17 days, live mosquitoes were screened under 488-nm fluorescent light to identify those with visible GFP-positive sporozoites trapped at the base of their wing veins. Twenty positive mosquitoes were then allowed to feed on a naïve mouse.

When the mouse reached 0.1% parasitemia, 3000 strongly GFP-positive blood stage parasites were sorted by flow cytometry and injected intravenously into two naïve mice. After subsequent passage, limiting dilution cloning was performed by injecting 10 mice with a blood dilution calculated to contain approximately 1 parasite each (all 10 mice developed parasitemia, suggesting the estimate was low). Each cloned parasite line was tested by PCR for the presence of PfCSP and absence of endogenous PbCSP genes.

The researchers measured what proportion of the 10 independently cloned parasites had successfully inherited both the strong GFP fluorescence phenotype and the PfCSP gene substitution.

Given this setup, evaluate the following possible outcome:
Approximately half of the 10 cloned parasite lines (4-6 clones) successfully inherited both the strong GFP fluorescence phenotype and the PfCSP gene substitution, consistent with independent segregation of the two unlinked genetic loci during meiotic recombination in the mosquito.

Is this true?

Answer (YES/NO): YES